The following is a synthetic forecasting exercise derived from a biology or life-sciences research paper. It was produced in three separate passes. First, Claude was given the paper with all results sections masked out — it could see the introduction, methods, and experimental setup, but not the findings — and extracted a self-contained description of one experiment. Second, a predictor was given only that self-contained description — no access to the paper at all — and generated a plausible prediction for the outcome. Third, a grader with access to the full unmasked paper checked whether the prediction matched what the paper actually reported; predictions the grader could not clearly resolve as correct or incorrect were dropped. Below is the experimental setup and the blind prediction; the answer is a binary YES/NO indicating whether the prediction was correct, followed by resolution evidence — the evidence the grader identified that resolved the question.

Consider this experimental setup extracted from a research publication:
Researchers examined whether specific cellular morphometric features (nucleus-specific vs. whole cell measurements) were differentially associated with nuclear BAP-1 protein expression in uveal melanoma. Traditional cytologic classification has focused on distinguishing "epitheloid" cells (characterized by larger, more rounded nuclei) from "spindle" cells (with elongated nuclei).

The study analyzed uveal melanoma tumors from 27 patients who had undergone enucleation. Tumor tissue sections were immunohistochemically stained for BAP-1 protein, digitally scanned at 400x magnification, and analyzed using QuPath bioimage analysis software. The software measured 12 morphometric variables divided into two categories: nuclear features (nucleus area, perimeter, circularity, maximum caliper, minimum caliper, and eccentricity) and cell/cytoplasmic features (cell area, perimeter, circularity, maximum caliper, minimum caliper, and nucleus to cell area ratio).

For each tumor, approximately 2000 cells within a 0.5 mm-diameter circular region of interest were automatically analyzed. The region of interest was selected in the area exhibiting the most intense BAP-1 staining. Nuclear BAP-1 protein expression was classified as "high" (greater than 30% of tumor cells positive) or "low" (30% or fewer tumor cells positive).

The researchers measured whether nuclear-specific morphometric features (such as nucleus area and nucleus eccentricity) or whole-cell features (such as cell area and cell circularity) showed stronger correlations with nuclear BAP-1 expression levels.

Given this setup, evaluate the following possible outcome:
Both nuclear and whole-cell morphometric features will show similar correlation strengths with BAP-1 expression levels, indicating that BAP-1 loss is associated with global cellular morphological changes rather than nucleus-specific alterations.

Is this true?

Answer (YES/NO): NO